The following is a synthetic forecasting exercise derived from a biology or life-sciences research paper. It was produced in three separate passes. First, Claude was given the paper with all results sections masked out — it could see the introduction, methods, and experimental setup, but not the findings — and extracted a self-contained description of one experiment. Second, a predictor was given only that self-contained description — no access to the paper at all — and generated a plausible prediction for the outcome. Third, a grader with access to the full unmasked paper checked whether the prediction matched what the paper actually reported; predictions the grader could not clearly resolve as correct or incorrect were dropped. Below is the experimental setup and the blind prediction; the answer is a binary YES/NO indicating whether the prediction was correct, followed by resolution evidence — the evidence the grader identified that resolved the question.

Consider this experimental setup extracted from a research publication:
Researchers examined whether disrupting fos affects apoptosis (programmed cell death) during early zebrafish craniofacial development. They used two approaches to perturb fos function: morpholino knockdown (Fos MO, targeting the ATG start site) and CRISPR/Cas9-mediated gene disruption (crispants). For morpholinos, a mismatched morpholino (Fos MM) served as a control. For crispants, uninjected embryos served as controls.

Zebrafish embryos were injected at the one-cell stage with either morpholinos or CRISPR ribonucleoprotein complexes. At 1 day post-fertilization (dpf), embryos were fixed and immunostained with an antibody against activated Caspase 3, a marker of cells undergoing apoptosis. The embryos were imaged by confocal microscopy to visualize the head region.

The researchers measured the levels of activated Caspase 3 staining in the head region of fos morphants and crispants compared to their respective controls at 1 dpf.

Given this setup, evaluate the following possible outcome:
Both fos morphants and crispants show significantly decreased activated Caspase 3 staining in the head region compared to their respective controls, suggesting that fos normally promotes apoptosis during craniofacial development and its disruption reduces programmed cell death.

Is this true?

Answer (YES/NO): NO